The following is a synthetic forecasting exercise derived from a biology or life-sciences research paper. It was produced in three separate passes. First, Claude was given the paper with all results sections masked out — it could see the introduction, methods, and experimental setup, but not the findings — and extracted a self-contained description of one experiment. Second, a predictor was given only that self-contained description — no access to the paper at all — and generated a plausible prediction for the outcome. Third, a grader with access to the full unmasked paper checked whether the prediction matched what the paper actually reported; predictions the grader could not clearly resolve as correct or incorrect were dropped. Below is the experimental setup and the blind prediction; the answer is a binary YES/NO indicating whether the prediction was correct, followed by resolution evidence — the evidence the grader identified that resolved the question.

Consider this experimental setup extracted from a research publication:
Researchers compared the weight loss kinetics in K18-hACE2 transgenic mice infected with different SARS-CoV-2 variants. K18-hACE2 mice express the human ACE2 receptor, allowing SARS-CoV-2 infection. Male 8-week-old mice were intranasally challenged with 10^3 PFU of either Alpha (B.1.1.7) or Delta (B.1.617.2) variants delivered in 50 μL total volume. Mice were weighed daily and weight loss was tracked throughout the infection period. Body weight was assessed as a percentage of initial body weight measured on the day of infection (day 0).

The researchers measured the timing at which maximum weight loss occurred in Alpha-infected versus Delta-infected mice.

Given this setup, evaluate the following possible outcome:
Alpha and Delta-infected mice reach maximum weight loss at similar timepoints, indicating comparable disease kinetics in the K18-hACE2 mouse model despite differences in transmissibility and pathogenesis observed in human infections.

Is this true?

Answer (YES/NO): NO